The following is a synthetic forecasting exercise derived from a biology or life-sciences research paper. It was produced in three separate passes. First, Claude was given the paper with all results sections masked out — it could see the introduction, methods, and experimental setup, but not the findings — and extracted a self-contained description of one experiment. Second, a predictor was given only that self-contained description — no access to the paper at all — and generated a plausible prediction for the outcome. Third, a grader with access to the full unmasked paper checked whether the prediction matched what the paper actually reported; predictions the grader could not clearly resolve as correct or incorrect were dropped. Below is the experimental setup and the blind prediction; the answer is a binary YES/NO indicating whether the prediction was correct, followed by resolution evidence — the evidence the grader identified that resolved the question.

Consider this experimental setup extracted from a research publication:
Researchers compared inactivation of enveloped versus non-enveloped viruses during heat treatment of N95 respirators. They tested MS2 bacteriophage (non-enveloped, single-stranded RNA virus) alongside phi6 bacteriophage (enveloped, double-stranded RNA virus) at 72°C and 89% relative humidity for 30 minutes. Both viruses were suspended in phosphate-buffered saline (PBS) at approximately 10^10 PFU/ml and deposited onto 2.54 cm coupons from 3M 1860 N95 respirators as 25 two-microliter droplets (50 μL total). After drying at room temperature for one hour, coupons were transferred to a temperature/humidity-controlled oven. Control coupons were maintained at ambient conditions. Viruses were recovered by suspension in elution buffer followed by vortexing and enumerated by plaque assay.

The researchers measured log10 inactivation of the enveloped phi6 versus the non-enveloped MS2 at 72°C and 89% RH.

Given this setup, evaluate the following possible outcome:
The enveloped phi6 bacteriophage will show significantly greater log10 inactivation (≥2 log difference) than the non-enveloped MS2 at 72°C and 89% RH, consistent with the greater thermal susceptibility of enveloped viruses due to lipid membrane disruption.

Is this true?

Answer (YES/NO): NO